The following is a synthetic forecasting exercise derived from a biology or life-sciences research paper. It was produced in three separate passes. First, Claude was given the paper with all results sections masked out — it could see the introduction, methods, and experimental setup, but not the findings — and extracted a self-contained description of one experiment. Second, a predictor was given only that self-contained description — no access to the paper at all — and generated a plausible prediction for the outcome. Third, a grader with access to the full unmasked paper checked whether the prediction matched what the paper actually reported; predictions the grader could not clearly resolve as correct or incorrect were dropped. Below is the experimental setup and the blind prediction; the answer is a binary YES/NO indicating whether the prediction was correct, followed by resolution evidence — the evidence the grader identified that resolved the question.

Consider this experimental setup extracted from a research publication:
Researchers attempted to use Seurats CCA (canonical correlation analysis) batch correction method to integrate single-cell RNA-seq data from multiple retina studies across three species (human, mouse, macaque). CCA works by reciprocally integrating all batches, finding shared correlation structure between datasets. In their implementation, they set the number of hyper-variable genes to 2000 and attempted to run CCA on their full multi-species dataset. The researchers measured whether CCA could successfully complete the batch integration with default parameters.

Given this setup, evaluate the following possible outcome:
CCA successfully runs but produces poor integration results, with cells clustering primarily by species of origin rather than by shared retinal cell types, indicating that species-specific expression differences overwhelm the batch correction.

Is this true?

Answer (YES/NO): NO